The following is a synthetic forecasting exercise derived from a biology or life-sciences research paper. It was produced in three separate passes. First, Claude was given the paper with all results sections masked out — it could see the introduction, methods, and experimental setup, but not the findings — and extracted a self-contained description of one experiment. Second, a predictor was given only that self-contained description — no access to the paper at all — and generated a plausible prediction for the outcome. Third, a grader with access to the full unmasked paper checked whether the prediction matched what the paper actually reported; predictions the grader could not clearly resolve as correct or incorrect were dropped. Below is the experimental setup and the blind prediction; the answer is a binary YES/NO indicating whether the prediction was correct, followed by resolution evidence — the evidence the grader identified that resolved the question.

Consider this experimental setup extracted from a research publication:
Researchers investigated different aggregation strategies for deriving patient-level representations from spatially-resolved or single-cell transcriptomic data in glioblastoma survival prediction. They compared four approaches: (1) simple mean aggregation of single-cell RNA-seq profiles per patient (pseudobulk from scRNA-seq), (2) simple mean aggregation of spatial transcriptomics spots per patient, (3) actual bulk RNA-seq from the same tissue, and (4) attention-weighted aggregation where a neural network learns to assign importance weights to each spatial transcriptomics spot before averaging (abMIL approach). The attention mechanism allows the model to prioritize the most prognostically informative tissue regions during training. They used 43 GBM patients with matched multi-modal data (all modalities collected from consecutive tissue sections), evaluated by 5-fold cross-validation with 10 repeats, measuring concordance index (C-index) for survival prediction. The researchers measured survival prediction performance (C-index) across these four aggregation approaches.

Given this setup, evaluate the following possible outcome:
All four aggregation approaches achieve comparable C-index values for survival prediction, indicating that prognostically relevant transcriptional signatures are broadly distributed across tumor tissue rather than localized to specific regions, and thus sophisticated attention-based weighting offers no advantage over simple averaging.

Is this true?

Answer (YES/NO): NO